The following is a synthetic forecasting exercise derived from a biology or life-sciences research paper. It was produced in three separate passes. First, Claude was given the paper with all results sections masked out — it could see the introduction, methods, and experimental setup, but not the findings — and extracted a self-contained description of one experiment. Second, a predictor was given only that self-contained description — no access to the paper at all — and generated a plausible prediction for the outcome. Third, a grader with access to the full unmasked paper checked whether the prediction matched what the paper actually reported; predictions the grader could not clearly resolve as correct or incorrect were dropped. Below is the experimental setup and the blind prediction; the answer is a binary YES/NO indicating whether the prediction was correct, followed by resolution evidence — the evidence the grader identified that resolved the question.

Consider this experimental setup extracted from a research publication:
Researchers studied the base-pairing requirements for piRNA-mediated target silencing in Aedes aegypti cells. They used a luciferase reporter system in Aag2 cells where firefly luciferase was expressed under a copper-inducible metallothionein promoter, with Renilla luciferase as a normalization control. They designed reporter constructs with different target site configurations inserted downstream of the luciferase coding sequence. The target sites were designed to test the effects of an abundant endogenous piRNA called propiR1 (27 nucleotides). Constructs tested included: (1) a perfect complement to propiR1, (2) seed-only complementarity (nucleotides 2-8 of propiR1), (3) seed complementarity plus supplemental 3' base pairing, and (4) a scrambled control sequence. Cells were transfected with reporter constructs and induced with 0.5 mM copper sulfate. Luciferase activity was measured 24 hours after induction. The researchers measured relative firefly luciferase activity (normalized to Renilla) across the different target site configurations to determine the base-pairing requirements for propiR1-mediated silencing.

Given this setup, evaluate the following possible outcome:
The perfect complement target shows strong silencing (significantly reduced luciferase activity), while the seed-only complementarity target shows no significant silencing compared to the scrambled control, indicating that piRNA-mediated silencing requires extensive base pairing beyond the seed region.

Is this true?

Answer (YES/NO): YES